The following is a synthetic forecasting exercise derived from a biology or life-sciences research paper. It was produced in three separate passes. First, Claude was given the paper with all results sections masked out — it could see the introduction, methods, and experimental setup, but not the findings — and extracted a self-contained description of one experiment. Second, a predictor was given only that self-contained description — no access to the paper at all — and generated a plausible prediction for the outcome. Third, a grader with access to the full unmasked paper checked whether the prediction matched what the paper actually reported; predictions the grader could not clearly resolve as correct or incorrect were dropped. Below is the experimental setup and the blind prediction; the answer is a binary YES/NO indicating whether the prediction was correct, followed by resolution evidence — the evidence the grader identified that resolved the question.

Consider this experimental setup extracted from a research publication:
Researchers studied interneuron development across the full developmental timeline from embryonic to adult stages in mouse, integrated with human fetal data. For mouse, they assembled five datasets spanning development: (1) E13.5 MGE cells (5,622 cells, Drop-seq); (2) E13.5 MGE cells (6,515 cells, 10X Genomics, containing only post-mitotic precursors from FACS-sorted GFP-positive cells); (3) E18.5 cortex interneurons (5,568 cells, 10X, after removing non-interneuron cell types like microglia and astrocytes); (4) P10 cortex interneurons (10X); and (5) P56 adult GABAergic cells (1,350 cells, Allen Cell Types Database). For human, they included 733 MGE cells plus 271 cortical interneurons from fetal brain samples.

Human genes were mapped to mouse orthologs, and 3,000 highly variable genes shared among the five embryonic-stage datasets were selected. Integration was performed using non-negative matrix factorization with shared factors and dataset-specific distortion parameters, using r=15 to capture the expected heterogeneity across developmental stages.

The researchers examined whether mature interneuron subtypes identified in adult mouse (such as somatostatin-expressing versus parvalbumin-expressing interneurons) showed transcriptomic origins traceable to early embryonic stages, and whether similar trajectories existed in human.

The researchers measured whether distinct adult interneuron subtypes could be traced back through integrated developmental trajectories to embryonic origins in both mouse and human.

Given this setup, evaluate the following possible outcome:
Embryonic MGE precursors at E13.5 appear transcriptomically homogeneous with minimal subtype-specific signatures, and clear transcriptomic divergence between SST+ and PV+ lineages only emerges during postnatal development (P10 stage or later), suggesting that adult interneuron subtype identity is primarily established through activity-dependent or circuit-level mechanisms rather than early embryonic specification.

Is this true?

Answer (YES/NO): NO